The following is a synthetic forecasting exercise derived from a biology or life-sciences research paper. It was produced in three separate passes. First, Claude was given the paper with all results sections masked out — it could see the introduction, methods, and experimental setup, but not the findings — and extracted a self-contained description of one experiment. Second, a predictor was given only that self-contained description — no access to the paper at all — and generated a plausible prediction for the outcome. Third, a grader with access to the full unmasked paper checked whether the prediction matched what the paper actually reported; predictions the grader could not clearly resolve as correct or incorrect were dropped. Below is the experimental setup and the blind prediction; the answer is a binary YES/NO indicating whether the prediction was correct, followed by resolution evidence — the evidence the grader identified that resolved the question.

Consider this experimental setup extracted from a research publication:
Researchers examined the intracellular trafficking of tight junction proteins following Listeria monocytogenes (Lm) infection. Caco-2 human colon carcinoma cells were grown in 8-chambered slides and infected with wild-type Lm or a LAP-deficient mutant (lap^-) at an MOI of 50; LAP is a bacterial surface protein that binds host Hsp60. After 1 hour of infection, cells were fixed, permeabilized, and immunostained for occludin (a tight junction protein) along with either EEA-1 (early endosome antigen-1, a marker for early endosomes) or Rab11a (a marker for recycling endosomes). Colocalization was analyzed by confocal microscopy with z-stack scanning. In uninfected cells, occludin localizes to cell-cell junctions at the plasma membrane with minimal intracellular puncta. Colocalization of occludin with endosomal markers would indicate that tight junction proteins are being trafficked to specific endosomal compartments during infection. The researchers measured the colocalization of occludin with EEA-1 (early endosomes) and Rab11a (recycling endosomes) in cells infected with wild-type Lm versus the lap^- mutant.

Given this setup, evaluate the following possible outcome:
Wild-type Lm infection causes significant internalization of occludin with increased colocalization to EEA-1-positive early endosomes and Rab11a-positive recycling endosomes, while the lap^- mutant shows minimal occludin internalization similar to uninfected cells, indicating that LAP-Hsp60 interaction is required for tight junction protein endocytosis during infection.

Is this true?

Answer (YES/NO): YES